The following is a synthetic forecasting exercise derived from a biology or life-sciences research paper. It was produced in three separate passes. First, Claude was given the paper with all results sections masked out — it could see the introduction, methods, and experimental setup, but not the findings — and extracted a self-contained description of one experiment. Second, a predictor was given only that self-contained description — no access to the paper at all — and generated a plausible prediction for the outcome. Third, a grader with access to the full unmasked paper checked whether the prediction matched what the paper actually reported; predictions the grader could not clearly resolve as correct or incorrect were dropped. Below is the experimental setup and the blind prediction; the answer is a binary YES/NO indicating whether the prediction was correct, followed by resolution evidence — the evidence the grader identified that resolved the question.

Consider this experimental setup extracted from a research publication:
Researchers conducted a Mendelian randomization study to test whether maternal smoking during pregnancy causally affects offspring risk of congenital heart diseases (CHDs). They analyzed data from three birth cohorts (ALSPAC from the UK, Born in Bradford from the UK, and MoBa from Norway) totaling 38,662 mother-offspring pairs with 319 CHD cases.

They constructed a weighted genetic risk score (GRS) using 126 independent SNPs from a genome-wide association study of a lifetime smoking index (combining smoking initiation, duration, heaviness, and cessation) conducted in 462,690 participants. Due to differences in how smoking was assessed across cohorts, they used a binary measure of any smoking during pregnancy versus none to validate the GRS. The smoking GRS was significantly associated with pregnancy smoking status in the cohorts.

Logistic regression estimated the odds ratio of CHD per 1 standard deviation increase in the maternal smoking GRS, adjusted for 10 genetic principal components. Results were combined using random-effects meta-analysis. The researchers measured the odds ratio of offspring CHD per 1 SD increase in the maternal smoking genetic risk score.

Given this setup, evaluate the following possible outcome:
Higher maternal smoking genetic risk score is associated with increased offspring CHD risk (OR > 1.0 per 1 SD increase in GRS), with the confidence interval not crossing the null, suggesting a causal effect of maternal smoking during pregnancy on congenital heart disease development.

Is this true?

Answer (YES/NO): NO